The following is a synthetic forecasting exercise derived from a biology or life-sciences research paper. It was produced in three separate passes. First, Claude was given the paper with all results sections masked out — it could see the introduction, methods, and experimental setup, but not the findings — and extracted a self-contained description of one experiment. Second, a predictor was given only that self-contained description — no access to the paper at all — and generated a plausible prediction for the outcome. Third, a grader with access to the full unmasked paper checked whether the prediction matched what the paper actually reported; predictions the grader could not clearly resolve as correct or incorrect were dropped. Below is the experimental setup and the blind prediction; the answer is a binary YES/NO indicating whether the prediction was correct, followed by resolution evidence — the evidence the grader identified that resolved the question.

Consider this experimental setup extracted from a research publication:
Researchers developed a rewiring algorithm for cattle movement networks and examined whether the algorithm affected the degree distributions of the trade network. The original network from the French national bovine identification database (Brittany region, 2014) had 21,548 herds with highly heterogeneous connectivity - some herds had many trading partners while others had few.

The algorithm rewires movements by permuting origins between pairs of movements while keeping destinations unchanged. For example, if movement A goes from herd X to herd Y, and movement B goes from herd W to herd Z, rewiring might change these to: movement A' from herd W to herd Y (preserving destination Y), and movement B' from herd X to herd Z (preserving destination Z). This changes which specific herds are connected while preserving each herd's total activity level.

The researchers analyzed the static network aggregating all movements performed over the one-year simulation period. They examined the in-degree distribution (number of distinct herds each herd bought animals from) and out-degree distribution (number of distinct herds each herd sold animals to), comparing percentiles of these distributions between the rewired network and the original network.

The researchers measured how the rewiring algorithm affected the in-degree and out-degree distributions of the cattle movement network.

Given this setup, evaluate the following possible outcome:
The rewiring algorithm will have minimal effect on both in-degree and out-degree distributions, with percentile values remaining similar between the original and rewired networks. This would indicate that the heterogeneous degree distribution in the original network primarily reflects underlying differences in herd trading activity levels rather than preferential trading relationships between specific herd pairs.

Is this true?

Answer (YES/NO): NO